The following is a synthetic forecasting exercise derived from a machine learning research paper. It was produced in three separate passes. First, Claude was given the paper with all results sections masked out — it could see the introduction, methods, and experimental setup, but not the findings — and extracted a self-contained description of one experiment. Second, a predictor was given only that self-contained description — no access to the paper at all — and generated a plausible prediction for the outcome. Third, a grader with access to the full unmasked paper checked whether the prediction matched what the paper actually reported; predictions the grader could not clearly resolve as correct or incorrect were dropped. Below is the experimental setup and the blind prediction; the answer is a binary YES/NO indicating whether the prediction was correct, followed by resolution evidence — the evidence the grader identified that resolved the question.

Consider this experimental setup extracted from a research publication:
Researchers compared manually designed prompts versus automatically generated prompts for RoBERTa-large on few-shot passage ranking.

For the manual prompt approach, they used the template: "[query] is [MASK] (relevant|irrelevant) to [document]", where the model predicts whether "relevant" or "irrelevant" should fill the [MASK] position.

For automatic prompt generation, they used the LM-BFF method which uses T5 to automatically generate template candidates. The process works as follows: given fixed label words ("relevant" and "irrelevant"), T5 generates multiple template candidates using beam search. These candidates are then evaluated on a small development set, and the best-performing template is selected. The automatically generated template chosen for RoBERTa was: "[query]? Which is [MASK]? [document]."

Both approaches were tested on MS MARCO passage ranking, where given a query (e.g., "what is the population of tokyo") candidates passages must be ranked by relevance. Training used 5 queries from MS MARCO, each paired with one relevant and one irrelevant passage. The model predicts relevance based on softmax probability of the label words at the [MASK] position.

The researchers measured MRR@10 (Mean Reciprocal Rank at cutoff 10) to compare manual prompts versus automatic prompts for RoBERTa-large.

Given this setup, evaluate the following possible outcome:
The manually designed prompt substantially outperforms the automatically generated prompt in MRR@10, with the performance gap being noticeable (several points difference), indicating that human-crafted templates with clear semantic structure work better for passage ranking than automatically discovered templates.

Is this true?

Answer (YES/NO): NO